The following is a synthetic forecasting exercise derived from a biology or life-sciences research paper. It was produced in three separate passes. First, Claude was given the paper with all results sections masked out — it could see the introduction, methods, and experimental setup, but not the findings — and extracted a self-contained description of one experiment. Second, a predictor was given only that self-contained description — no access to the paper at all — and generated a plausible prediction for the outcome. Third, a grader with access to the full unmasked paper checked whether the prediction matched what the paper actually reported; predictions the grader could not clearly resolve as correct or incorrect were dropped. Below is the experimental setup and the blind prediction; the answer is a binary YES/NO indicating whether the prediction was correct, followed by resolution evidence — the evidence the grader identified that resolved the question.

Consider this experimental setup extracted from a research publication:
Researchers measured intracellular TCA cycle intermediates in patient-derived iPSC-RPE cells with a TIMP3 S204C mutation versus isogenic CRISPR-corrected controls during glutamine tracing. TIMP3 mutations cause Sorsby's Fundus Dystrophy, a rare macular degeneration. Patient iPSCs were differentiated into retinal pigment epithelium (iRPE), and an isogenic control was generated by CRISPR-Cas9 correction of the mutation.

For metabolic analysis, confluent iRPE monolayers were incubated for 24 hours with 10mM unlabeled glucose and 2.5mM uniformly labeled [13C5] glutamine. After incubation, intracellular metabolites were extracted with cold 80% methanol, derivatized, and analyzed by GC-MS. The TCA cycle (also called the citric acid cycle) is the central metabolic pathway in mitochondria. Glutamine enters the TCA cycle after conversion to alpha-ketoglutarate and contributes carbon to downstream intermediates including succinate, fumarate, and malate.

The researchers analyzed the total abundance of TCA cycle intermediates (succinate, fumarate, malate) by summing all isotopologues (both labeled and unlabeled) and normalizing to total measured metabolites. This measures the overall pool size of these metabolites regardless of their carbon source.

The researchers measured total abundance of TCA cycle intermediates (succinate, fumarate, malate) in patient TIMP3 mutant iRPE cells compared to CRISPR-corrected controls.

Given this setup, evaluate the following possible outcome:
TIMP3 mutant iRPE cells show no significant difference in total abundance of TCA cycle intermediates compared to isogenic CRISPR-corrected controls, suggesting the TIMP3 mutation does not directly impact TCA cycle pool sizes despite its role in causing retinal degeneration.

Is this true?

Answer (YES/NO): NO